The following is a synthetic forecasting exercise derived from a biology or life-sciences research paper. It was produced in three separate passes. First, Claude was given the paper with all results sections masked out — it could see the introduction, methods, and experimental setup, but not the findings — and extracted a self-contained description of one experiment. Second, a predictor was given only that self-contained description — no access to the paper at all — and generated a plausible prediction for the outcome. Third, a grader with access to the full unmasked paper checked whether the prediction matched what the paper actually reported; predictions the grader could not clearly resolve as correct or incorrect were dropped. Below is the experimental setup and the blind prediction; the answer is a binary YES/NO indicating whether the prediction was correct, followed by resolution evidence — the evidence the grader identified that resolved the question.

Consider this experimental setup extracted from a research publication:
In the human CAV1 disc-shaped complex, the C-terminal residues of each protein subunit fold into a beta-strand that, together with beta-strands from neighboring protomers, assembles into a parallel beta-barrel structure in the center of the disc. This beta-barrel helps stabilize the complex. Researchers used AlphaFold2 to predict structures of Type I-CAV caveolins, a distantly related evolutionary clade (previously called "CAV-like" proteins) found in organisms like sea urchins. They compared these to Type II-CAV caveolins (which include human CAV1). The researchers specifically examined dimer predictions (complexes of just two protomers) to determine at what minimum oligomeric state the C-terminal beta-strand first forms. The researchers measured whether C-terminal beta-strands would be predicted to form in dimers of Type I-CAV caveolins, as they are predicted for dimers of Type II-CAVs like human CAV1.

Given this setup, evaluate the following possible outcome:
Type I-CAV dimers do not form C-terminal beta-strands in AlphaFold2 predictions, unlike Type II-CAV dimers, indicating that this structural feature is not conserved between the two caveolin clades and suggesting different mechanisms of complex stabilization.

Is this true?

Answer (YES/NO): YES